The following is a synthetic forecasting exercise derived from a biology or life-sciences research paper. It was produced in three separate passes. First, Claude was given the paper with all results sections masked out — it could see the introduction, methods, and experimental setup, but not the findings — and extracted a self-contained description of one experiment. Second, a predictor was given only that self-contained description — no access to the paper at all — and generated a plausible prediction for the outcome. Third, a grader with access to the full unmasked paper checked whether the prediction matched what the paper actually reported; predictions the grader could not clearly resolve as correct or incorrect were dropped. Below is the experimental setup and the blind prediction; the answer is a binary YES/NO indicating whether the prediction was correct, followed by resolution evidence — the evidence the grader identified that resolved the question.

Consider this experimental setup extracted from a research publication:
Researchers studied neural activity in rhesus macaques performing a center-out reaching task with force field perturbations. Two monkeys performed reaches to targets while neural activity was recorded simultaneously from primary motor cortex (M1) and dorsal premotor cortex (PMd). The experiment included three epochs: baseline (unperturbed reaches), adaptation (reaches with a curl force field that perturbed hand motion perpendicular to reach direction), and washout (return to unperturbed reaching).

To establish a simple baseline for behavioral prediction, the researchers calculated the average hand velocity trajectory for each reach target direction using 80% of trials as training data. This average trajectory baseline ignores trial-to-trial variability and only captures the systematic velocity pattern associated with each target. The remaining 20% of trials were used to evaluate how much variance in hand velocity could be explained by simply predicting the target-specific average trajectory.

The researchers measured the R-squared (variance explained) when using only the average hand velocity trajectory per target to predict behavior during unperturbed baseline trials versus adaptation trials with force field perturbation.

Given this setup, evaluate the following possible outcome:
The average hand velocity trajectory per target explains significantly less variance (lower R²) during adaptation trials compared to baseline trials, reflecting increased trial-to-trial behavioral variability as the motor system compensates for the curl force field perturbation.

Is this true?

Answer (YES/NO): NO